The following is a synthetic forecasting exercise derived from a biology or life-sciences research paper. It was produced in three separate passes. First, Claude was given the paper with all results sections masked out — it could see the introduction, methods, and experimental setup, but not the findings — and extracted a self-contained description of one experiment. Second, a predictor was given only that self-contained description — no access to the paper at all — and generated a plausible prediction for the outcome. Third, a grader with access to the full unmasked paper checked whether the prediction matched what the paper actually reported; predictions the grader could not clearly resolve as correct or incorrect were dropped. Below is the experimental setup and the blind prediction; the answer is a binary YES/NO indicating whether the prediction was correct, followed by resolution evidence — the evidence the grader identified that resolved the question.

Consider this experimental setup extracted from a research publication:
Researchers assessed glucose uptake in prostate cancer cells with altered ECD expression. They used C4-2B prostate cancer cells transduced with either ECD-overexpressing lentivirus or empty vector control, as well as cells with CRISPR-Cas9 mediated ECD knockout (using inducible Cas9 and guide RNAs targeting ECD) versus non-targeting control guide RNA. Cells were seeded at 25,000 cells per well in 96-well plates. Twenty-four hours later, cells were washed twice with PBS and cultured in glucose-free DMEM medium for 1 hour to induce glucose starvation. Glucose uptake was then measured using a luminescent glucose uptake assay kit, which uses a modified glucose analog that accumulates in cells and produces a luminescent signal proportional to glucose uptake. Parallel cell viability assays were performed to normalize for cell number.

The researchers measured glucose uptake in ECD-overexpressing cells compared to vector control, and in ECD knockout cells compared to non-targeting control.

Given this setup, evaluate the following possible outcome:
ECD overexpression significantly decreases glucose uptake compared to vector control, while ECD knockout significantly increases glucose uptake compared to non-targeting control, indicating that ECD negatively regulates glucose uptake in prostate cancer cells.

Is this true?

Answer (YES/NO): NO